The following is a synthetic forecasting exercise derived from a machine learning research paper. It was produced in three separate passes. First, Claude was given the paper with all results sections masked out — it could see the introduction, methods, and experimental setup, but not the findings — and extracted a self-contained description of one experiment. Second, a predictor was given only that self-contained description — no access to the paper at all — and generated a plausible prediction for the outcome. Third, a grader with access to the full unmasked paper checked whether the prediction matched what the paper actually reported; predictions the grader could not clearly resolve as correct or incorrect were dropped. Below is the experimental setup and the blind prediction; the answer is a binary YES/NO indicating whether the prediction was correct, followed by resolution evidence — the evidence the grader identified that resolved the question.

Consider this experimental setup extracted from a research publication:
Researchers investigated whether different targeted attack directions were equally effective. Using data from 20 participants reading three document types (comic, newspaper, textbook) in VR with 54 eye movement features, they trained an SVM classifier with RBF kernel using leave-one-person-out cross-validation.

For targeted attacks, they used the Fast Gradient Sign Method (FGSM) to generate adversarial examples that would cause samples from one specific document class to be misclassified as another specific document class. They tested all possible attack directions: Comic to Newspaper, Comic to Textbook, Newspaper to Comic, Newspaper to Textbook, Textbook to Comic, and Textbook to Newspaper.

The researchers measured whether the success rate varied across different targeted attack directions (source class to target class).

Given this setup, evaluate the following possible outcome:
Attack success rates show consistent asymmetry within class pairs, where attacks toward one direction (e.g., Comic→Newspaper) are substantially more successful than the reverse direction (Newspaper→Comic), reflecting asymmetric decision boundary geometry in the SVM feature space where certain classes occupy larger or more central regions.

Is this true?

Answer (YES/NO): NO